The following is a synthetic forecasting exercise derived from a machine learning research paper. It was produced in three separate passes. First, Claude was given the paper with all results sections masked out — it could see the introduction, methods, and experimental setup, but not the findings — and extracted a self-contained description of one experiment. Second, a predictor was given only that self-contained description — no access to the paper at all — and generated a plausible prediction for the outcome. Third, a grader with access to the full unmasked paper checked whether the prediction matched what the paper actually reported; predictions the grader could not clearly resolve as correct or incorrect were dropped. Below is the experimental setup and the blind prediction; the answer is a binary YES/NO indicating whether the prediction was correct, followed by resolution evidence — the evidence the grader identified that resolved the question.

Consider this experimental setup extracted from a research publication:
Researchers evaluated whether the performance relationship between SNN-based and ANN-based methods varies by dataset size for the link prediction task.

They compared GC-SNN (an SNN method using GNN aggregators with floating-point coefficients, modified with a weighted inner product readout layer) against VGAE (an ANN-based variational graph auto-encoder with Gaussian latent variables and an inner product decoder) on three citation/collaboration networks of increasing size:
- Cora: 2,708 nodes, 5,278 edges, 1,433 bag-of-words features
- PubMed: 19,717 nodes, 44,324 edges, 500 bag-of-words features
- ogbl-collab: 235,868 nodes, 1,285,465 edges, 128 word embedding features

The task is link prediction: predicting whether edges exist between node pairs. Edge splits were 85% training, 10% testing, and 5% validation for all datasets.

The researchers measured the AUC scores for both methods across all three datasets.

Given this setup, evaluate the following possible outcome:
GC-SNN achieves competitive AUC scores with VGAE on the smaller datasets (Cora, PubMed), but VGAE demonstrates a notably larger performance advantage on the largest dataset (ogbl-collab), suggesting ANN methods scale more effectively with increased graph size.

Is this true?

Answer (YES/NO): NO